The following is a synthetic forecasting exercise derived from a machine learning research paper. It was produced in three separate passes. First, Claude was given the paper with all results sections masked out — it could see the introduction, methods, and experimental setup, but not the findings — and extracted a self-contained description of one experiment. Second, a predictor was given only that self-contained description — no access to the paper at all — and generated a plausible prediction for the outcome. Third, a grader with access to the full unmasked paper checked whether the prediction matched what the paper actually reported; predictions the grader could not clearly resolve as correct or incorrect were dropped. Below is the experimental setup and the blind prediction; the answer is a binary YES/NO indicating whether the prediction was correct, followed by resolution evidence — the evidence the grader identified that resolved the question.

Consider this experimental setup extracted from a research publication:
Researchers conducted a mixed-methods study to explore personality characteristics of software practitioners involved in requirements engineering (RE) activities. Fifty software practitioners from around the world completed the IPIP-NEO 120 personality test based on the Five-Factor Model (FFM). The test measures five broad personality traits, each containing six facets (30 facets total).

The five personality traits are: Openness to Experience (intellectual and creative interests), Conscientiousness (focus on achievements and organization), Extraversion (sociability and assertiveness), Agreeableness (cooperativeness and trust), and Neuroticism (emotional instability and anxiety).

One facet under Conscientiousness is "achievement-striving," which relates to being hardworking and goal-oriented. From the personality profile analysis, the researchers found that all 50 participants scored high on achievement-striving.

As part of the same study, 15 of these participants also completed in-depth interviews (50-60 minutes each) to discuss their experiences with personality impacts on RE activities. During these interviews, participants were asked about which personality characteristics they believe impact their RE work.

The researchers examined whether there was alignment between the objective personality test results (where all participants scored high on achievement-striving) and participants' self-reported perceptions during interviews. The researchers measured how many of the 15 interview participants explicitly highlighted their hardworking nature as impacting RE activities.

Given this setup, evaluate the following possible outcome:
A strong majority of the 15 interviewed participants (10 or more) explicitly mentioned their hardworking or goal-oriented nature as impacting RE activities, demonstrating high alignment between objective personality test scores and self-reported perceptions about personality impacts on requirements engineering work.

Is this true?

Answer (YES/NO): NO